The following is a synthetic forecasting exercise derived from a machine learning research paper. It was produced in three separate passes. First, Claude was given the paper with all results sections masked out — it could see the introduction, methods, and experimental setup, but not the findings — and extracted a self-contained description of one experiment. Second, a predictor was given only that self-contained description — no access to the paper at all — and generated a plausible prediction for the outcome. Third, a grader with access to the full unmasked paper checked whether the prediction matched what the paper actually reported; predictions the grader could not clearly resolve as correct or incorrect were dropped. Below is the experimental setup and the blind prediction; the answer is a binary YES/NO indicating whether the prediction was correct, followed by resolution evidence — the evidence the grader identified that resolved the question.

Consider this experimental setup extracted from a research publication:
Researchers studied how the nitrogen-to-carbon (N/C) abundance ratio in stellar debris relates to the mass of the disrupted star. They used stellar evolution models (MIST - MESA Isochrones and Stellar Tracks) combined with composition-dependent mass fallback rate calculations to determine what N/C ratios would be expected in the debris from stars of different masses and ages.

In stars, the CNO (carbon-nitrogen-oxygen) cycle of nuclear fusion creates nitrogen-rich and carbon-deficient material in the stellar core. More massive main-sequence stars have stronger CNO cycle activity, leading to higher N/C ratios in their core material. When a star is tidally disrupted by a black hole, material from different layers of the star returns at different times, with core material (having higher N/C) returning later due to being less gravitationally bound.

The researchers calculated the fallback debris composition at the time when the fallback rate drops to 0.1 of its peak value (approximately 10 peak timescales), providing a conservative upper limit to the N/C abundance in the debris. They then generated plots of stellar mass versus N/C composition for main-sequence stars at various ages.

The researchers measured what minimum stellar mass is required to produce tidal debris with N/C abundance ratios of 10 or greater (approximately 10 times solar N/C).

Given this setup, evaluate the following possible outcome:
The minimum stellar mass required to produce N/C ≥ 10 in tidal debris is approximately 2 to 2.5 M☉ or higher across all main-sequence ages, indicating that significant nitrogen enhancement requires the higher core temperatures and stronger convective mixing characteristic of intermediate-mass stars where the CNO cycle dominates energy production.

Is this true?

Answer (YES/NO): NO